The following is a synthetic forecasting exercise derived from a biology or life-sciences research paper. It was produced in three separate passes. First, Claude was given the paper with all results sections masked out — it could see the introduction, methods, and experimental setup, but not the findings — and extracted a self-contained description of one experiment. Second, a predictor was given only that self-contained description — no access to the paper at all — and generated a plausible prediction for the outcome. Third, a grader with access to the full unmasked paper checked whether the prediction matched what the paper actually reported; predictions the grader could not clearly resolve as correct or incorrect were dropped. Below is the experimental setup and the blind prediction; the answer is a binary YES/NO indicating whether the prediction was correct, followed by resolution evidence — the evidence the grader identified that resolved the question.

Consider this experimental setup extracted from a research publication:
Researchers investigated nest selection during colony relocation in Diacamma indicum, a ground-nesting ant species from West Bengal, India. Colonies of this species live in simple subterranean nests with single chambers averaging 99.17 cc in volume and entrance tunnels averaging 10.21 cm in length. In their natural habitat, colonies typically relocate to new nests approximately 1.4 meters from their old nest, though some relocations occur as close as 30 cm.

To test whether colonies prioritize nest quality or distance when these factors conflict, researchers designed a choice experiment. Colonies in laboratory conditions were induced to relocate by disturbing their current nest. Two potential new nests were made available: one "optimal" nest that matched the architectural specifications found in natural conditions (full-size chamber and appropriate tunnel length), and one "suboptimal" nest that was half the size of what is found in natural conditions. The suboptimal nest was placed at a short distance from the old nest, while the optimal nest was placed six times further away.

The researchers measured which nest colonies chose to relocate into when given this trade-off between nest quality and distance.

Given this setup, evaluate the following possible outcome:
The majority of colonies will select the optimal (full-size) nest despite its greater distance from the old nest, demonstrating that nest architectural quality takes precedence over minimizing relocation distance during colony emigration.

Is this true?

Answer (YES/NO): NO